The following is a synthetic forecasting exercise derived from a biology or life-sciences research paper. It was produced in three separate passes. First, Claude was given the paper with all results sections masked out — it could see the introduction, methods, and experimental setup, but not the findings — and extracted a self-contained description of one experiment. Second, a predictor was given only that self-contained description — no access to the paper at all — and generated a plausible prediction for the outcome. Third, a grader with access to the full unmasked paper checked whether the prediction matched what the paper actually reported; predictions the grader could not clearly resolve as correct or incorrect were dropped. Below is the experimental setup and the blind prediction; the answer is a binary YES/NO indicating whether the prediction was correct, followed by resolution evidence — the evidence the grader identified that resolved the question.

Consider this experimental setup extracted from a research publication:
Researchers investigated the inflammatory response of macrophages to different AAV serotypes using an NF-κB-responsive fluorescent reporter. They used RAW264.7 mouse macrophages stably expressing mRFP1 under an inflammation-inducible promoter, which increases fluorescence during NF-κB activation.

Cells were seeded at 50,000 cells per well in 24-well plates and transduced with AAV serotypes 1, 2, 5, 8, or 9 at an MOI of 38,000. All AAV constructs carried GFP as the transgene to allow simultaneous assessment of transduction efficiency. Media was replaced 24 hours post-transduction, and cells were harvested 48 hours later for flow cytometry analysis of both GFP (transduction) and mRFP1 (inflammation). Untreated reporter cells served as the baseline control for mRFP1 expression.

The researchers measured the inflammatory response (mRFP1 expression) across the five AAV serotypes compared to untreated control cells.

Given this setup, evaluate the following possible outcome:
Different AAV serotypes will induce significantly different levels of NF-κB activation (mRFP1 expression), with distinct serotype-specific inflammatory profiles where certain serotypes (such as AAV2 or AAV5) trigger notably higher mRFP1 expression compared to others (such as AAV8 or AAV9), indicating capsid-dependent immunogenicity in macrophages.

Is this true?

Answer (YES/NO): NO